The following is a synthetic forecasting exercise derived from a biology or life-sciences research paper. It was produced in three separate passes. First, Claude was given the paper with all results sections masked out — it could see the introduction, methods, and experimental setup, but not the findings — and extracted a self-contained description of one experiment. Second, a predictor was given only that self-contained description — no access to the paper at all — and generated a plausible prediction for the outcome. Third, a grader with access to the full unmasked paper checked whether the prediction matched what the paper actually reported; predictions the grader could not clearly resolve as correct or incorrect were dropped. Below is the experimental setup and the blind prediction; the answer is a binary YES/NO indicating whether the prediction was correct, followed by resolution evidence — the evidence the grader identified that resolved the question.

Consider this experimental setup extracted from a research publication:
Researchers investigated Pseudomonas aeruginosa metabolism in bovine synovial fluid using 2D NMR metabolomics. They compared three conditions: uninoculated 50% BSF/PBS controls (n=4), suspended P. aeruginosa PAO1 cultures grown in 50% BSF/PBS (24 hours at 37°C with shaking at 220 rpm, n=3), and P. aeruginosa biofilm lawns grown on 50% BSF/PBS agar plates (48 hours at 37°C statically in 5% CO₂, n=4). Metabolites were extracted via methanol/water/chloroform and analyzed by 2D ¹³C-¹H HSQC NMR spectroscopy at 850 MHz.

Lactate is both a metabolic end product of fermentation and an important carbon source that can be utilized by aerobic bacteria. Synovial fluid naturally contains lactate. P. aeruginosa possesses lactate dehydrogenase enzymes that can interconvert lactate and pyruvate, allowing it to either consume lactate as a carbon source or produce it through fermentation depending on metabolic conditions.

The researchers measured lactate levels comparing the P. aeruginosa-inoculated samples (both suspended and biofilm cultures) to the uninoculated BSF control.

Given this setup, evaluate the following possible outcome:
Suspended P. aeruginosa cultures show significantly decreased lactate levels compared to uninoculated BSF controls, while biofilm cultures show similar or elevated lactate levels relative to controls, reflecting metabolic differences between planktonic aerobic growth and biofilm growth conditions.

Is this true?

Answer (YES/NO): NO